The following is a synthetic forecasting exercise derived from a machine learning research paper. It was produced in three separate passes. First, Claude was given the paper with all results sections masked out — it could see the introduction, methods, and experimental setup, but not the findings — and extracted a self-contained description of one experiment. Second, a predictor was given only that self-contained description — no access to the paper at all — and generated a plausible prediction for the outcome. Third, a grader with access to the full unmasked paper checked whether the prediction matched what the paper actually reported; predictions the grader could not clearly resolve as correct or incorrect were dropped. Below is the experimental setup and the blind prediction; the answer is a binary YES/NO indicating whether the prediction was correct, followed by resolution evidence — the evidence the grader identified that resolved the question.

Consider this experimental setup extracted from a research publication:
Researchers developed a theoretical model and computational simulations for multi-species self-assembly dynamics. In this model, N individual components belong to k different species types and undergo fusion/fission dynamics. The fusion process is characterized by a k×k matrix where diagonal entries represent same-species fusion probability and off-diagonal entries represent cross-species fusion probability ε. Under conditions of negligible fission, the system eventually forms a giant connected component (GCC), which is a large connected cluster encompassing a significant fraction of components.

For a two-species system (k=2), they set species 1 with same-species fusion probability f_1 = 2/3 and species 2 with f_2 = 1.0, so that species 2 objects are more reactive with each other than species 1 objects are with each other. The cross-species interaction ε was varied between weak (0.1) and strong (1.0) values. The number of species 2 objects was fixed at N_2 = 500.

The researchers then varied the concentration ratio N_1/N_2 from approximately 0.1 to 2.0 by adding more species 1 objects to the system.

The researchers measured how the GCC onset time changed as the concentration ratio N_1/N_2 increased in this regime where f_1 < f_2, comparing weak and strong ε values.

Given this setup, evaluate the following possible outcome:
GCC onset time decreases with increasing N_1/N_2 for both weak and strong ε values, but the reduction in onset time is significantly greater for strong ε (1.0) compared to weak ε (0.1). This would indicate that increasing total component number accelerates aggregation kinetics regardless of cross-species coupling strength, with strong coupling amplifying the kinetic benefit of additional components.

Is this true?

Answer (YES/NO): NO